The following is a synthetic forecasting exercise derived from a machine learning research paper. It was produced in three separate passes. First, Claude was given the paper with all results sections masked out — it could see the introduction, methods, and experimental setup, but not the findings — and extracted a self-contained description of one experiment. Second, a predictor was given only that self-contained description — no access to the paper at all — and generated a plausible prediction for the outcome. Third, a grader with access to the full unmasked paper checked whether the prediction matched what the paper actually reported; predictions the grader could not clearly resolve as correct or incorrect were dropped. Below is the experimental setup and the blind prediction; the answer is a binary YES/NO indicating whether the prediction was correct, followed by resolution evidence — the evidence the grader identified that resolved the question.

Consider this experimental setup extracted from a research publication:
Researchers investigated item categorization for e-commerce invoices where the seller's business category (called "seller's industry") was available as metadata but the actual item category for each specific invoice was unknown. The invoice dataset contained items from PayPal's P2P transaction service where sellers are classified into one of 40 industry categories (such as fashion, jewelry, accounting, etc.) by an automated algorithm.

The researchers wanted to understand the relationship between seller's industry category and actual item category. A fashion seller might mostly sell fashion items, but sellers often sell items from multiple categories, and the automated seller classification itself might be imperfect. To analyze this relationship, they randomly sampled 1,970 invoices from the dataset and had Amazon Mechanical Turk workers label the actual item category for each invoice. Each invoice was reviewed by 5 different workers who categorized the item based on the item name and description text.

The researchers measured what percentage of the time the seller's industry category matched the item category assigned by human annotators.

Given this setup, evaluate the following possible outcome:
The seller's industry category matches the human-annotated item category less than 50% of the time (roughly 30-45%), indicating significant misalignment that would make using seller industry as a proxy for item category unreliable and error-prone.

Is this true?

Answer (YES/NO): NO